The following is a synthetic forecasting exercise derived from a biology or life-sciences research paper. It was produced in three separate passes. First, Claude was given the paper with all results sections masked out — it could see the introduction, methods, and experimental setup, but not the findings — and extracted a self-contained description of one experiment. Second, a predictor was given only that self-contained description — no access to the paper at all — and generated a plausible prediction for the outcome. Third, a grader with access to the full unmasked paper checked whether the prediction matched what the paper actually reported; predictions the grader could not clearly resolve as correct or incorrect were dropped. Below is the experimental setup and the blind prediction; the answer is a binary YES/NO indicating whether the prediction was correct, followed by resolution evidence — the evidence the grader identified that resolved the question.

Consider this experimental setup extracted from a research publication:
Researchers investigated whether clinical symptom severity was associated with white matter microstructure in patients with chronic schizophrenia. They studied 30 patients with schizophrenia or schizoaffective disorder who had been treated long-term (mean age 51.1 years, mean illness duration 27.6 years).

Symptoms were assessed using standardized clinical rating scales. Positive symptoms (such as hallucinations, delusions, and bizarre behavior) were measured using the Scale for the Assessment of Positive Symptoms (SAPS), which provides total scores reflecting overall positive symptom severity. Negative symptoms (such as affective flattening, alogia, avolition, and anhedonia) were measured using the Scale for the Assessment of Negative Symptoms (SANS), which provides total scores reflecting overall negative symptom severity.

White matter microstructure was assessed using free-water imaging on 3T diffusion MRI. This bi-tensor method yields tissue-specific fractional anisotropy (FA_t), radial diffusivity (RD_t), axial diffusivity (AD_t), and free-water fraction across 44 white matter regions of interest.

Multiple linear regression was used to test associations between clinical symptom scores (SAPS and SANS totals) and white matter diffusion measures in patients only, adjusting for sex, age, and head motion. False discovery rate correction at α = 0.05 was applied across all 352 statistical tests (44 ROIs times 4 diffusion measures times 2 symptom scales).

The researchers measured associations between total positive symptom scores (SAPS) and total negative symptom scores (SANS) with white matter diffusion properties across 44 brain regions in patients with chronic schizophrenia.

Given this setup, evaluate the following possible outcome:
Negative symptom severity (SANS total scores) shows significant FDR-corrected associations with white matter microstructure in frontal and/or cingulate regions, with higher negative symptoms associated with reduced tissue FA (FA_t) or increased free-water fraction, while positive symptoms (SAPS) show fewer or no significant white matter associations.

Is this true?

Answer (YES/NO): NO